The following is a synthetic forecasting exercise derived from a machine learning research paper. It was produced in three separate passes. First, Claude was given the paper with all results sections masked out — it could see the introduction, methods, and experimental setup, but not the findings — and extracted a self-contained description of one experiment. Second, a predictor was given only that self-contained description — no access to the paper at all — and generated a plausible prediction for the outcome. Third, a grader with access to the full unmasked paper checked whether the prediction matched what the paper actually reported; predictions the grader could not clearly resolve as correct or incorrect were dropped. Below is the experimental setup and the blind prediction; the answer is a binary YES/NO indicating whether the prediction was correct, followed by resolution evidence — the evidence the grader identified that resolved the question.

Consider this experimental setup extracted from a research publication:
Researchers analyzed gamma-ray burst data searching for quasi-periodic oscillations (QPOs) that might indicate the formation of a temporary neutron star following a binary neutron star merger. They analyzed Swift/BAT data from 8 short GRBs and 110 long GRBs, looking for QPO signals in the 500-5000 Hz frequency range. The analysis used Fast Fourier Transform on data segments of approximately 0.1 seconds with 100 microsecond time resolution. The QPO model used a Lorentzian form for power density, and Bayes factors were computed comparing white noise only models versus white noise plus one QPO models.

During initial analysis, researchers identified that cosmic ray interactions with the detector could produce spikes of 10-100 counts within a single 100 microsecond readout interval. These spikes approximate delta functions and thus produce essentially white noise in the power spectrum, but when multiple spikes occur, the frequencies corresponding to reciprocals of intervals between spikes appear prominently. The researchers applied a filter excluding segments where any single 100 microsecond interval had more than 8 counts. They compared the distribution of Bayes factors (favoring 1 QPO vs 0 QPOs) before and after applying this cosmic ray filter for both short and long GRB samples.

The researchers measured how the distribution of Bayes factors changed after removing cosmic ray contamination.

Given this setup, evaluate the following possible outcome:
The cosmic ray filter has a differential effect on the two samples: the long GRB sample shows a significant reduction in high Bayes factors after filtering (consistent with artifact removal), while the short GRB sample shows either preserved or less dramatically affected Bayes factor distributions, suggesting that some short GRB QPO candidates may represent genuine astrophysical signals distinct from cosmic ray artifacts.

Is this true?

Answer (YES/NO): NO